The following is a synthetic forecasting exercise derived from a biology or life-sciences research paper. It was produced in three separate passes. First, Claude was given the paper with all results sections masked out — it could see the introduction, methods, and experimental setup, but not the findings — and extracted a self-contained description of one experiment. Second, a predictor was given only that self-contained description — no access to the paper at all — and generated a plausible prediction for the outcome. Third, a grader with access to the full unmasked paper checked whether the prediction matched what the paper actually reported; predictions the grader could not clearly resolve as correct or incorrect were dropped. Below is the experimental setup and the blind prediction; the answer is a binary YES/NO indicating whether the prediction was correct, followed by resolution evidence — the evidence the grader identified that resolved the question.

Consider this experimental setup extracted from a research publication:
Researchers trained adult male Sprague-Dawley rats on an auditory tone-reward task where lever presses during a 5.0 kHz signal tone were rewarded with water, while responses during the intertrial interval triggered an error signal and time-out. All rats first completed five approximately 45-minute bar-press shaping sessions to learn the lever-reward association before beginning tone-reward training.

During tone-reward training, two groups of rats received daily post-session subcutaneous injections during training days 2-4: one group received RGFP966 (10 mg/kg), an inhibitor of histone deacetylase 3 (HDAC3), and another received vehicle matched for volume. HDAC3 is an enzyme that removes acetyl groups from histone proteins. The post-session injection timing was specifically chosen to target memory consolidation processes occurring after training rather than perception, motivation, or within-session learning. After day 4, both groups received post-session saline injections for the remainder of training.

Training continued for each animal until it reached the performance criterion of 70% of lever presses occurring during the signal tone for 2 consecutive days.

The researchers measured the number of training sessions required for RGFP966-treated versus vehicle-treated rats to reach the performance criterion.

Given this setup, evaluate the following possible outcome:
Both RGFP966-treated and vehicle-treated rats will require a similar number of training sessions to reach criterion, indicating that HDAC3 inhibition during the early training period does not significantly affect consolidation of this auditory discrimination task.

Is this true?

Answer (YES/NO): NO